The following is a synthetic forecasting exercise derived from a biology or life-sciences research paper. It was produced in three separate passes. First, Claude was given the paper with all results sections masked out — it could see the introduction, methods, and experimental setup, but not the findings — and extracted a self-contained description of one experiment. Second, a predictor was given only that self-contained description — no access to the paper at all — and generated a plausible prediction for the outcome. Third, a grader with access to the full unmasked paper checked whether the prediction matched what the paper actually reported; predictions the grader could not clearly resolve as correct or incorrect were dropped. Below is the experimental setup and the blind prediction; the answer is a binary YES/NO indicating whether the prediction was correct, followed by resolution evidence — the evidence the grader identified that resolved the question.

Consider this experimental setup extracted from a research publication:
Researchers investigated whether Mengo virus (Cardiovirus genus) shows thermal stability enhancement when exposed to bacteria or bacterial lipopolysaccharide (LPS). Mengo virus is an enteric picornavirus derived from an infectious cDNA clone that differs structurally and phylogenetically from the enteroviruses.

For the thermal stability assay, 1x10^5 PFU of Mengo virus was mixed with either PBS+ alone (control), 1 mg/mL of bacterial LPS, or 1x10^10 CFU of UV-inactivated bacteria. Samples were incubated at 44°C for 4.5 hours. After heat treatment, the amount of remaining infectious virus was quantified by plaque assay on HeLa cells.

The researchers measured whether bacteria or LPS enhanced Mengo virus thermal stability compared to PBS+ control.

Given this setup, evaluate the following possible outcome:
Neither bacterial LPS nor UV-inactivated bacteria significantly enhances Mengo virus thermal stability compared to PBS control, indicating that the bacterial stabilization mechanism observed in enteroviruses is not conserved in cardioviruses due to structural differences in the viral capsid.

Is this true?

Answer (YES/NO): YES